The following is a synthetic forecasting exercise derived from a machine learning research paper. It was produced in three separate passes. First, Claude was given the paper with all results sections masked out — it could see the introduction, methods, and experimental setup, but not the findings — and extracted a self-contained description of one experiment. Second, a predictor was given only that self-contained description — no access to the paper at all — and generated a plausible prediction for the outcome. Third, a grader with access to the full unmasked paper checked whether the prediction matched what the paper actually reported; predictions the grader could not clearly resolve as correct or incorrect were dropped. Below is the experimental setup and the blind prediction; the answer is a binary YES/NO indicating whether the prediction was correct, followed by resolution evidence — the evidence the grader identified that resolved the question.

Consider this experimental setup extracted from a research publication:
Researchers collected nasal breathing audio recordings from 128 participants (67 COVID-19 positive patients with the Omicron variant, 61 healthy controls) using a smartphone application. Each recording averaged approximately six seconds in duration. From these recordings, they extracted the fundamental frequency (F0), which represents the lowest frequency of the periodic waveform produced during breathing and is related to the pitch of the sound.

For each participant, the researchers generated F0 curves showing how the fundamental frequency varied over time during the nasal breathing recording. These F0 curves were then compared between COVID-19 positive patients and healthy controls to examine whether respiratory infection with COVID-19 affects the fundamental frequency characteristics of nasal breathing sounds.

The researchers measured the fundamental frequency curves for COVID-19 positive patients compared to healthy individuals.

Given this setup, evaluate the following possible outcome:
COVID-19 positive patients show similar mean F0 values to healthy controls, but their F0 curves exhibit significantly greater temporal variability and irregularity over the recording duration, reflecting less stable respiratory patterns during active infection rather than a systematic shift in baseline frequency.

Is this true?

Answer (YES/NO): NO